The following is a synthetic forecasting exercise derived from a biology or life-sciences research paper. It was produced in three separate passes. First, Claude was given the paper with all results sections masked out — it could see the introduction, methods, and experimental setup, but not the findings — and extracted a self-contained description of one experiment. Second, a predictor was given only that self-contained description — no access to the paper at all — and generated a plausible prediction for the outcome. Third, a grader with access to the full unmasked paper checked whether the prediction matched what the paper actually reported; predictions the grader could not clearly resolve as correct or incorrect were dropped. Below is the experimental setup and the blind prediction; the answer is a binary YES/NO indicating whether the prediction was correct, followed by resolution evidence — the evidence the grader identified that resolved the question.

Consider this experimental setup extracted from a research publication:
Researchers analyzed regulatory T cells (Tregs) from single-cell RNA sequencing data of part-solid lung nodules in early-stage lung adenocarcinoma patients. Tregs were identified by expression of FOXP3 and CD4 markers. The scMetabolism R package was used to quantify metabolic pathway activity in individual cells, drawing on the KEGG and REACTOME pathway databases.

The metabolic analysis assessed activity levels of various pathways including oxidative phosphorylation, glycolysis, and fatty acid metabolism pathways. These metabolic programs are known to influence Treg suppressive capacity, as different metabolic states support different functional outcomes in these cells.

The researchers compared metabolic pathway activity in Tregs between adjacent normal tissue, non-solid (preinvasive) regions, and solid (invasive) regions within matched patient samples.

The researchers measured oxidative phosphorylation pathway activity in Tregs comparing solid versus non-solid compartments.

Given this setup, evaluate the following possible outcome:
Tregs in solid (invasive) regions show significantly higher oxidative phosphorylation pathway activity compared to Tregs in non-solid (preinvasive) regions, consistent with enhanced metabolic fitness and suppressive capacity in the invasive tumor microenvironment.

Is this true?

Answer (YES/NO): YES